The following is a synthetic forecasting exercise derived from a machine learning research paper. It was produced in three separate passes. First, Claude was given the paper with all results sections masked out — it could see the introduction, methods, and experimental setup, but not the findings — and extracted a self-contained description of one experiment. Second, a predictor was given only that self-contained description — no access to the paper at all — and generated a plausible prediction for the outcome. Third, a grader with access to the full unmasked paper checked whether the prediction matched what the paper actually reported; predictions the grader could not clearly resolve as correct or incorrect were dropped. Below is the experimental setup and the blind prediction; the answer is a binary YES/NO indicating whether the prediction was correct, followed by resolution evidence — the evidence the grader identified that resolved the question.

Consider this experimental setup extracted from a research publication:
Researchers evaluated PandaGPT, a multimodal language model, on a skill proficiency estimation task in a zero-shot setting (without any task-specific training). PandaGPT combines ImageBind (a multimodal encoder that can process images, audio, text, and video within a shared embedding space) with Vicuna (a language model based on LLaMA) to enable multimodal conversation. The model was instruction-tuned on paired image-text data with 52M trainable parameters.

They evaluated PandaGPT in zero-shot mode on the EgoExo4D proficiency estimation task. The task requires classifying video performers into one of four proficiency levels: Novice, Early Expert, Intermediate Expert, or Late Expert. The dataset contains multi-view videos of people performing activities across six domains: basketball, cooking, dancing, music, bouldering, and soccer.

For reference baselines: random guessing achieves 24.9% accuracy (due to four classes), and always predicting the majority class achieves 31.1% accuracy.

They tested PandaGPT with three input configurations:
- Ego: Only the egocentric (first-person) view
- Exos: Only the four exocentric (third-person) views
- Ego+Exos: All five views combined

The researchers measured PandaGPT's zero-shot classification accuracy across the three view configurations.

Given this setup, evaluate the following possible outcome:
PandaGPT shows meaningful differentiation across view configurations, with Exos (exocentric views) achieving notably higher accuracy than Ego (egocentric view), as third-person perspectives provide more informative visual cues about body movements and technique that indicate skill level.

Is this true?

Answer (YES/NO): NO